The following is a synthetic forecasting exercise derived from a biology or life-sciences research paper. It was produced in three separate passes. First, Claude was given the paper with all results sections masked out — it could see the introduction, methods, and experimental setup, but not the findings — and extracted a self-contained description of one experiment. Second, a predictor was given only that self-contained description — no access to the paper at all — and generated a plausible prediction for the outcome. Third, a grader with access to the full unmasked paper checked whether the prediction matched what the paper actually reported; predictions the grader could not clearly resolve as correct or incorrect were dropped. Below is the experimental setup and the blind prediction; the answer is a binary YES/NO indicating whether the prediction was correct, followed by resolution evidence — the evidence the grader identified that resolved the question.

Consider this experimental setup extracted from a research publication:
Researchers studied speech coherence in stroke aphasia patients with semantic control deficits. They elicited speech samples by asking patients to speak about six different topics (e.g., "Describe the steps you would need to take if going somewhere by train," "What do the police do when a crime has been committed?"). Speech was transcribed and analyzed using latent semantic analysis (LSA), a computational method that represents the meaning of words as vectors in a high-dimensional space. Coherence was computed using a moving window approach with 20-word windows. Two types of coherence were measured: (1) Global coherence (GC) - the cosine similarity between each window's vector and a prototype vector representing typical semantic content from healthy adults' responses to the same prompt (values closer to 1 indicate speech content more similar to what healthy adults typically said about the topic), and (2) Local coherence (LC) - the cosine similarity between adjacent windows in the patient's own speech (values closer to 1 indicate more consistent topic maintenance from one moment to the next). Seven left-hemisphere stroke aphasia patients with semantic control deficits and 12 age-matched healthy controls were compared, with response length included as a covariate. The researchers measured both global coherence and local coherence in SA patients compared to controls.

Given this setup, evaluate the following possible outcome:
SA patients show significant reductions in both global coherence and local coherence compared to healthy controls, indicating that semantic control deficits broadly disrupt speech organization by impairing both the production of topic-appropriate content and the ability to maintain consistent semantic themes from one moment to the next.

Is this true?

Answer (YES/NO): YES